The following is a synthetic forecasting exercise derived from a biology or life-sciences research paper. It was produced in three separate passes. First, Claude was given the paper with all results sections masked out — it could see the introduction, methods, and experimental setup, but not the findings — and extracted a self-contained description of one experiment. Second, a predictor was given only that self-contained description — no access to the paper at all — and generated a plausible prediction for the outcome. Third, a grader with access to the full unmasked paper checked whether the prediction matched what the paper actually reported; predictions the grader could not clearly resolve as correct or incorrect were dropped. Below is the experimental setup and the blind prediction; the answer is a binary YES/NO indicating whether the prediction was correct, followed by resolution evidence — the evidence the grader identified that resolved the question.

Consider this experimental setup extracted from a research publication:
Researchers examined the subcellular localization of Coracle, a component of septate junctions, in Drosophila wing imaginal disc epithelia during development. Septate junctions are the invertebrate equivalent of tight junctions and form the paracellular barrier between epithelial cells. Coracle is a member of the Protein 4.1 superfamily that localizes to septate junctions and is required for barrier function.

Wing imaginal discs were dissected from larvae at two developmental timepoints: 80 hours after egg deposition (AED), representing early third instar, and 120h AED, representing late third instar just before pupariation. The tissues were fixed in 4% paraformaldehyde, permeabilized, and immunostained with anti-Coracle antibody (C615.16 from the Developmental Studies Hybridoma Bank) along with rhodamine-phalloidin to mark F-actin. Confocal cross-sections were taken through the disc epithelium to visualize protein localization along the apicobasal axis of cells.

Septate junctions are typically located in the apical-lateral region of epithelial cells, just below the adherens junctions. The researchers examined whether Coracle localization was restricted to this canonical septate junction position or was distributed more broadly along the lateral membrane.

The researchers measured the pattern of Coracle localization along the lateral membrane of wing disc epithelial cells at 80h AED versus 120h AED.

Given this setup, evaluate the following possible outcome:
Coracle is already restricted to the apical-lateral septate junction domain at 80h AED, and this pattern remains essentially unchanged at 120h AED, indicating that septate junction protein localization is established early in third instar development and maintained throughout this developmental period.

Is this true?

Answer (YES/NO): NO